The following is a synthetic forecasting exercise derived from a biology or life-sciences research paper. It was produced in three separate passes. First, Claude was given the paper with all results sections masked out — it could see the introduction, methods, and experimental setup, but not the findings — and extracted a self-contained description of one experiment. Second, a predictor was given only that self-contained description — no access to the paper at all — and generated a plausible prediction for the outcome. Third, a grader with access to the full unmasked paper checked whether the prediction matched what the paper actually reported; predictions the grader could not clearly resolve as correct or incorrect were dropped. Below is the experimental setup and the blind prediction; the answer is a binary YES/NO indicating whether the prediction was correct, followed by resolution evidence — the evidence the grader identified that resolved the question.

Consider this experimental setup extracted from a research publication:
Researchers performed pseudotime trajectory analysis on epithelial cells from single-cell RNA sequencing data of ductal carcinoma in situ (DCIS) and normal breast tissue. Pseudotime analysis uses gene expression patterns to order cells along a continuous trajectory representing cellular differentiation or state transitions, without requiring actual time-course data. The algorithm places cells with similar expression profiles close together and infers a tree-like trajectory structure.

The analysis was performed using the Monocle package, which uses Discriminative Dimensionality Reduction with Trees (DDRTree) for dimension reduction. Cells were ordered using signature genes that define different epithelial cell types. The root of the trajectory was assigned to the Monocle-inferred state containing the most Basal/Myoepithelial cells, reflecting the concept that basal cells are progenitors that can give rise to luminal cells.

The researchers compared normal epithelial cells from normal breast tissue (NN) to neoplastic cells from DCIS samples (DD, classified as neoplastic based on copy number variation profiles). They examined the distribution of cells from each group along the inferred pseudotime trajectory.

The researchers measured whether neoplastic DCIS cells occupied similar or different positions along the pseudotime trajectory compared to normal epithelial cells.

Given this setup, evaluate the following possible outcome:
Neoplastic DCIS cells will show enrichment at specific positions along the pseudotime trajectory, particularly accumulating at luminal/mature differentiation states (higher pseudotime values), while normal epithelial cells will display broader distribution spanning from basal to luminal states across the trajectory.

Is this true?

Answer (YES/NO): YES